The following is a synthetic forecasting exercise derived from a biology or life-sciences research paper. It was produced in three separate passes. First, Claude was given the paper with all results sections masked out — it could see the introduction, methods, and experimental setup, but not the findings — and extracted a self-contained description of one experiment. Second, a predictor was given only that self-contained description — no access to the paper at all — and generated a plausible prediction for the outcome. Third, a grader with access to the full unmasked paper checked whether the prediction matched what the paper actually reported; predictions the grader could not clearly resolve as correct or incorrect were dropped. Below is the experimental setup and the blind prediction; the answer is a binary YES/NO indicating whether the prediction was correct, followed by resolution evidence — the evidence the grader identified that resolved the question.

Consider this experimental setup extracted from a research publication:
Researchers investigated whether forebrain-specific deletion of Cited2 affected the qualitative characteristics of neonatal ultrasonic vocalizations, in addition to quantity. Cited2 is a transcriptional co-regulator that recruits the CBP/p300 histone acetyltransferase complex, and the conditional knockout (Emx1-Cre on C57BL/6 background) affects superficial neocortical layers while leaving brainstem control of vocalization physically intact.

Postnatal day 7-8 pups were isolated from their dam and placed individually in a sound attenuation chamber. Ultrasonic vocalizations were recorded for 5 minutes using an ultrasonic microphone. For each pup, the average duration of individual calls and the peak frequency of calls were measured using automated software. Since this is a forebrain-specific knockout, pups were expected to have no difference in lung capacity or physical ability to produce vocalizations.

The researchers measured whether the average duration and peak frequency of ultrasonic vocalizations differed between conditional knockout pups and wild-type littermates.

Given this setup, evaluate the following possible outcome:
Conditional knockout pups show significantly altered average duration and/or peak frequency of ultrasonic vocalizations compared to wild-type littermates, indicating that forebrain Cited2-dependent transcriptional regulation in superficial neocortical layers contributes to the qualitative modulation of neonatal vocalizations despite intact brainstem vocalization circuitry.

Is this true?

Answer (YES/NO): NO